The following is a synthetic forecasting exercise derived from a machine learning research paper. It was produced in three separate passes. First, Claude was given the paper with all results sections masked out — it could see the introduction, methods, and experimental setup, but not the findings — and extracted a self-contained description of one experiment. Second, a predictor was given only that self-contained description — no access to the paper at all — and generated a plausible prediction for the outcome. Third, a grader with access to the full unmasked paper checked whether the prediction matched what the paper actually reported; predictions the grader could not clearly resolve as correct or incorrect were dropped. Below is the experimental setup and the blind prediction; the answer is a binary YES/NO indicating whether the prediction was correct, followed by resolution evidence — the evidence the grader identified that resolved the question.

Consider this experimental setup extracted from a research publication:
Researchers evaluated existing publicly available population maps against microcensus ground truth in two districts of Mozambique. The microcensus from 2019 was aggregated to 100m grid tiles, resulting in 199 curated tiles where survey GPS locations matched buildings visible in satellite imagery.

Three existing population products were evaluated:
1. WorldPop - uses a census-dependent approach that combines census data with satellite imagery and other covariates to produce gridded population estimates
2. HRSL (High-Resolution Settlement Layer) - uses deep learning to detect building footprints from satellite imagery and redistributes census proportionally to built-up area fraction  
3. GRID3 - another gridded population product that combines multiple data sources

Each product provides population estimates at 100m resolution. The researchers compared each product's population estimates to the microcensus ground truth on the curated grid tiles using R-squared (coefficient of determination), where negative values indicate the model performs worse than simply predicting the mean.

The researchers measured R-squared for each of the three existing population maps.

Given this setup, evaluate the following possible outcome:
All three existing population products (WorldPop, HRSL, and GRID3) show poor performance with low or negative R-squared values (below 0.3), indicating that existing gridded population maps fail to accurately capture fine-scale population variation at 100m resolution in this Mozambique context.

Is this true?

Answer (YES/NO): YES